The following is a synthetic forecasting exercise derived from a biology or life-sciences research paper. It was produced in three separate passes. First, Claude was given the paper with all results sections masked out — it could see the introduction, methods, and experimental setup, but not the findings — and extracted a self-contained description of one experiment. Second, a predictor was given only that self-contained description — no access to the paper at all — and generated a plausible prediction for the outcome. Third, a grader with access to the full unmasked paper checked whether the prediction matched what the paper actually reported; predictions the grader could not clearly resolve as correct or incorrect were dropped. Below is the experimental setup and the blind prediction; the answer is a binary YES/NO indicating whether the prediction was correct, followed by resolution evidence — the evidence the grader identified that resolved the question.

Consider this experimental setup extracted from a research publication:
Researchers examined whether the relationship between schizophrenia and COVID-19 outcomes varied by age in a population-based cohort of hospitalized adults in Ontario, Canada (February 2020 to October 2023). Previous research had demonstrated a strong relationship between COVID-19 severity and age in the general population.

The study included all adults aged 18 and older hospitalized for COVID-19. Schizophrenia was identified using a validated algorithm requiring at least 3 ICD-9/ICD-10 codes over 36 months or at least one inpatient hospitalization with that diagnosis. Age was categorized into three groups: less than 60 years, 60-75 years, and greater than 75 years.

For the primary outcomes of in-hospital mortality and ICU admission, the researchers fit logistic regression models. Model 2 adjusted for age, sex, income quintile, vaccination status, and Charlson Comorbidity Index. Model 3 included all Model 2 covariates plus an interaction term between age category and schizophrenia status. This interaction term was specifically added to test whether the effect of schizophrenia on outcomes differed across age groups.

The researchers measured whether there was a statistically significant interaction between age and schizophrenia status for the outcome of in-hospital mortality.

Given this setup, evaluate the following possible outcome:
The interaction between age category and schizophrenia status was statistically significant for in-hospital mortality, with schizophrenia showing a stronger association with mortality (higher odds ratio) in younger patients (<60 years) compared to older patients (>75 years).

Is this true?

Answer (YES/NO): NO